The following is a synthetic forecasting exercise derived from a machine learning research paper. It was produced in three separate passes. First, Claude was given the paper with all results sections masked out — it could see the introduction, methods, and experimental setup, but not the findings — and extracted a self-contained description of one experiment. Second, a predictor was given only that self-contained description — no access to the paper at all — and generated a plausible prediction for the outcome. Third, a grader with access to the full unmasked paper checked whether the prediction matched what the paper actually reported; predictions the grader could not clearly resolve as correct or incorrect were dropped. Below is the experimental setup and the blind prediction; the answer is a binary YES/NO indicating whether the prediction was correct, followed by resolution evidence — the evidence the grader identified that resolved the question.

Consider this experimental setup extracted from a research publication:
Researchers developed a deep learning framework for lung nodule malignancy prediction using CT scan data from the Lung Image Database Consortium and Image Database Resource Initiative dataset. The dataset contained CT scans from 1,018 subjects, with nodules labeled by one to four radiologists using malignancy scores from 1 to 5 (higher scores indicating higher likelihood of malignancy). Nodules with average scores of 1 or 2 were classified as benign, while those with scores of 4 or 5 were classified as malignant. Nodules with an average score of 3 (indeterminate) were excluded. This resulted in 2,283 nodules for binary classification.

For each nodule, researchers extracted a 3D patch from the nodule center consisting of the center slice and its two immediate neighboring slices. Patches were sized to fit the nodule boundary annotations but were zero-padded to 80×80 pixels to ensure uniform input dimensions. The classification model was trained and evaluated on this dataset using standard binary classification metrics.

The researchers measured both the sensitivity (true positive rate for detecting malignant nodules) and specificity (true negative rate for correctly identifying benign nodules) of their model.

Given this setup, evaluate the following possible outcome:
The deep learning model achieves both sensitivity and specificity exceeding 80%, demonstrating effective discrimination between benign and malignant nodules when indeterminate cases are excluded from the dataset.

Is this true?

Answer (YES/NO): YES